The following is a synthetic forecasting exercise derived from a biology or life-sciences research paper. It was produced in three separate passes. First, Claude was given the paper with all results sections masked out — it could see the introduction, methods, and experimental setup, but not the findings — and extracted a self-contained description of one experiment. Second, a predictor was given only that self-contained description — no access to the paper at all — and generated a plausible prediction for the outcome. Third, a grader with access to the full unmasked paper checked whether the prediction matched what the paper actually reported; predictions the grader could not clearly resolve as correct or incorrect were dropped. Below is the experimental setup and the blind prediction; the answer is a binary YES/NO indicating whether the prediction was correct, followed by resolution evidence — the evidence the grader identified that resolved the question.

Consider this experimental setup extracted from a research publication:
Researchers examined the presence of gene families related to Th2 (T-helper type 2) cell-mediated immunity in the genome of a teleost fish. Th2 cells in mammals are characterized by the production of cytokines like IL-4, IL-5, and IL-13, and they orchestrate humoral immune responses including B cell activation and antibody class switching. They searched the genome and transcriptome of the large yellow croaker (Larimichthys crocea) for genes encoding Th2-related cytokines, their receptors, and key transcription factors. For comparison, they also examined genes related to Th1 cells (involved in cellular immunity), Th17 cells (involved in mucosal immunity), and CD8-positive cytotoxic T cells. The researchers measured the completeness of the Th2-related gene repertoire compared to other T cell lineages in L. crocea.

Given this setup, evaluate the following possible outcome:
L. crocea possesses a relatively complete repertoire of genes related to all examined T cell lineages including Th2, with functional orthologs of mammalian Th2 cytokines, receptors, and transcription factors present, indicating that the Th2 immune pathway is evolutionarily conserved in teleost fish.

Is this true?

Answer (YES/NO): NO